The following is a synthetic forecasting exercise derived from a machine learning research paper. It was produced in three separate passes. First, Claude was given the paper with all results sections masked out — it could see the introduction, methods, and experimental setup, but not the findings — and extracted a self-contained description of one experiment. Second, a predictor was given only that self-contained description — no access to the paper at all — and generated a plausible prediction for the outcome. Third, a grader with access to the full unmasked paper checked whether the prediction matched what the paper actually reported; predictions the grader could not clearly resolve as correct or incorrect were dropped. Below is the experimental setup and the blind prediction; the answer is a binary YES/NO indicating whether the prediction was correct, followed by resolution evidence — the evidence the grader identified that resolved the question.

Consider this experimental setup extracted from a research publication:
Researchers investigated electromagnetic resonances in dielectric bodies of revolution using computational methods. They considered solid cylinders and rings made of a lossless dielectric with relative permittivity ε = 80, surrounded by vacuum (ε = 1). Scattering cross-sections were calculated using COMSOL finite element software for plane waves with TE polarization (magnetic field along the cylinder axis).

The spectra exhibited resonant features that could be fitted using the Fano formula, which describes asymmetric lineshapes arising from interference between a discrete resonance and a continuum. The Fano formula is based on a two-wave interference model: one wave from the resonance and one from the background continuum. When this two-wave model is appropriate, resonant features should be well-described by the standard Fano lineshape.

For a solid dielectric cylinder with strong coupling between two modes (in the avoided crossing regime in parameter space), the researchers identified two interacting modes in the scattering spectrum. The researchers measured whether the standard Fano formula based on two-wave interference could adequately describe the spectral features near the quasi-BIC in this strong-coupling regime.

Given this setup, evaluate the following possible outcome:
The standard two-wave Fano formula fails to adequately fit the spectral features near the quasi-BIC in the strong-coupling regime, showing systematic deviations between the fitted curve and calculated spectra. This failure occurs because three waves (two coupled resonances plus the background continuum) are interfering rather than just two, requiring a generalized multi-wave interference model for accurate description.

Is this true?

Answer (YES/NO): YES